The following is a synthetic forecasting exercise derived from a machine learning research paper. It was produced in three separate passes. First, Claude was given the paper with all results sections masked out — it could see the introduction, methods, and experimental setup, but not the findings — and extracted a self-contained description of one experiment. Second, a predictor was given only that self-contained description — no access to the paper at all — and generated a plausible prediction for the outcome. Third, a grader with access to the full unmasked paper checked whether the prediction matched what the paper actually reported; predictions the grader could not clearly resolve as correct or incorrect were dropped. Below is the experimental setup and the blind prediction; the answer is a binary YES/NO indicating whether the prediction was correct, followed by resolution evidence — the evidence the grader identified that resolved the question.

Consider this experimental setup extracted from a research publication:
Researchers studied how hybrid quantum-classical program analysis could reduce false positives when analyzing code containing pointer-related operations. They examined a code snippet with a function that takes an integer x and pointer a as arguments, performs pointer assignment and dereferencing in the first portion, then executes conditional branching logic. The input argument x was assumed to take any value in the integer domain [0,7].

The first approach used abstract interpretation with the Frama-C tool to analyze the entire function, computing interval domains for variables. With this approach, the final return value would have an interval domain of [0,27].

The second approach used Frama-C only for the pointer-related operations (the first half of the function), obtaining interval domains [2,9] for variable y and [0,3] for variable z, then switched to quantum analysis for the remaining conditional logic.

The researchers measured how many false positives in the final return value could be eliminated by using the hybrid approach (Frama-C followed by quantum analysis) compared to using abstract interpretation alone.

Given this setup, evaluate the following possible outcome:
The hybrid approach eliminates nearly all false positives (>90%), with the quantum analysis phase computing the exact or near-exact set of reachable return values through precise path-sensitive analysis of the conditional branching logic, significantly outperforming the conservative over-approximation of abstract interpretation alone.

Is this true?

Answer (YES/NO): NO